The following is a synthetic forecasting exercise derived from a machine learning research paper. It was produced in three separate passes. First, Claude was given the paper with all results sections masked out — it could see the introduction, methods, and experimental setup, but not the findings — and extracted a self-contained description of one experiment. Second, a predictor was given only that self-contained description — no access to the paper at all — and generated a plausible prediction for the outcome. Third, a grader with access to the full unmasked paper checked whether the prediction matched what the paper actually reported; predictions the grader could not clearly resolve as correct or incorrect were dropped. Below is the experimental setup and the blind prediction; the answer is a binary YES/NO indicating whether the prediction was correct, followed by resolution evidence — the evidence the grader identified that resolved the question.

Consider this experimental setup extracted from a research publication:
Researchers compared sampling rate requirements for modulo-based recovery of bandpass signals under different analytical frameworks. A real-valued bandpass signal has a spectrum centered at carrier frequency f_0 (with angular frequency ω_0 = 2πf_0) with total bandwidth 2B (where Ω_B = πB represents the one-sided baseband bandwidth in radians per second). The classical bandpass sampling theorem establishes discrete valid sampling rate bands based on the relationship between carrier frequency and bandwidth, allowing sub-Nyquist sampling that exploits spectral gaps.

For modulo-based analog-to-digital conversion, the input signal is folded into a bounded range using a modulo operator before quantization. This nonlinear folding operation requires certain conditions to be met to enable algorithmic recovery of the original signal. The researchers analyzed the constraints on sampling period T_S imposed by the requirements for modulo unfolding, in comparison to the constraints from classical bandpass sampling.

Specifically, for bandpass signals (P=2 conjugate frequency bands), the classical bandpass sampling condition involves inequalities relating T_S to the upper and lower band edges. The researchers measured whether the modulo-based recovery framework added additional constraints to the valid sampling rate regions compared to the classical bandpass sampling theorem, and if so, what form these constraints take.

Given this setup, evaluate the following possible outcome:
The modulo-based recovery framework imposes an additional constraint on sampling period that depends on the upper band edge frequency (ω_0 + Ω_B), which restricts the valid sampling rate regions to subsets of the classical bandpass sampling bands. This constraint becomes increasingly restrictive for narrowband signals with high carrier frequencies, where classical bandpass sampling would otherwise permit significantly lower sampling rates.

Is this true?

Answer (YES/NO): NO